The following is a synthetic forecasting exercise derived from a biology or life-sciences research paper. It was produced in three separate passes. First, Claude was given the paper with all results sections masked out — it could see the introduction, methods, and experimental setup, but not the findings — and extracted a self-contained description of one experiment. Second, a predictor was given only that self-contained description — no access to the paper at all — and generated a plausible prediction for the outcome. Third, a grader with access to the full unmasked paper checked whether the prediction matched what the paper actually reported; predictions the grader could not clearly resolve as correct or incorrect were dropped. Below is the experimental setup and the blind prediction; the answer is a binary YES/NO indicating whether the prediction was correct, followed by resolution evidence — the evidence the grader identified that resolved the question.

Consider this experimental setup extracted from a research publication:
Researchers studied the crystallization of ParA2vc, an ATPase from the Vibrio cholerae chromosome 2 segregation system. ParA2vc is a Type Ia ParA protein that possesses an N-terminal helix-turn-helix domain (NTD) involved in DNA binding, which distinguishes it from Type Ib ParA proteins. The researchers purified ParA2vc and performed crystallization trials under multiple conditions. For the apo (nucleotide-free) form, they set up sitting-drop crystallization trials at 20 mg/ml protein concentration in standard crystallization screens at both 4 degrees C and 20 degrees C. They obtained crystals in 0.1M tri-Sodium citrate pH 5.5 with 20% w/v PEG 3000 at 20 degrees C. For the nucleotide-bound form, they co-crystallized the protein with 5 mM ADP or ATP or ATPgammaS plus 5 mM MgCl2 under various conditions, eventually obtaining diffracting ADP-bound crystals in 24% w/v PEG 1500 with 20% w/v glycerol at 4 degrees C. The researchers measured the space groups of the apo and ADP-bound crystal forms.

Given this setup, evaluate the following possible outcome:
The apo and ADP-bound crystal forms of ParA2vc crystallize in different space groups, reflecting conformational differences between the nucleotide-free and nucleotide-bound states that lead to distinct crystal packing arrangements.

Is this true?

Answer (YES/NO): YES